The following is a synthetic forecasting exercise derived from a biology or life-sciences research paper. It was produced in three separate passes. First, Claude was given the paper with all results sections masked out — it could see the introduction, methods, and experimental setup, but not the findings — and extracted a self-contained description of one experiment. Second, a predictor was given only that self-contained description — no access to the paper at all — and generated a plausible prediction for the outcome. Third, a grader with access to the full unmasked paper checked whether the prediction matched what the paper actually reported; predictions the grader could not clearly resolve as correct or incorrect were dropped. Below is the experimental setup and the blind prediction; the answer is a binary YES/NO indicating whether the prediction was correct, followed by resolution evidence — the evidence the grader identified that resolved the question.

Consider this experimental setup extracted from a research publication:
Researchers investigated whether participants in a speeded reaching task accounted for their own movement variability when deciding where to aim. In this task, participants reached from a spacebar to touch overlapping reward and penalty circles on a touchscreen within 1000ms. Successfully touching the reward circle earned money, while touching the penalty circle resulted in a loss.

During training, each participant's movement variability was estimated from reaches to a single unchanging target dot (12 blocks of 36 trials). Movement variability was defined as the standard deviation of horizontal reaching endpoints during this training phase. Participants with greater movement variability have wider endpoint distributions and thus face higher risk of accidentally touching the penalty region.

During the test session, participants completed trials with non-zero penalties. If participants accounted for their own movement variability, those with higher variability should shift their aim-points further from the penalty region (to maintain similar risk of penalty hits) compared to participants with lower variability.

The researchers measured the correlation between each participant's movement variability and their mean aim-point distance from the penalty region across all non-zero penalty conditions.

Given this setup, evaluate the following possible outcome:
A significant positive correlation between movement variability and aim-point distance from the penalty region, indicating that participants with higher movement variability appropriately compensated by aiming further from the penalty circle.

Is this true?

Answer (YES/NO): NO